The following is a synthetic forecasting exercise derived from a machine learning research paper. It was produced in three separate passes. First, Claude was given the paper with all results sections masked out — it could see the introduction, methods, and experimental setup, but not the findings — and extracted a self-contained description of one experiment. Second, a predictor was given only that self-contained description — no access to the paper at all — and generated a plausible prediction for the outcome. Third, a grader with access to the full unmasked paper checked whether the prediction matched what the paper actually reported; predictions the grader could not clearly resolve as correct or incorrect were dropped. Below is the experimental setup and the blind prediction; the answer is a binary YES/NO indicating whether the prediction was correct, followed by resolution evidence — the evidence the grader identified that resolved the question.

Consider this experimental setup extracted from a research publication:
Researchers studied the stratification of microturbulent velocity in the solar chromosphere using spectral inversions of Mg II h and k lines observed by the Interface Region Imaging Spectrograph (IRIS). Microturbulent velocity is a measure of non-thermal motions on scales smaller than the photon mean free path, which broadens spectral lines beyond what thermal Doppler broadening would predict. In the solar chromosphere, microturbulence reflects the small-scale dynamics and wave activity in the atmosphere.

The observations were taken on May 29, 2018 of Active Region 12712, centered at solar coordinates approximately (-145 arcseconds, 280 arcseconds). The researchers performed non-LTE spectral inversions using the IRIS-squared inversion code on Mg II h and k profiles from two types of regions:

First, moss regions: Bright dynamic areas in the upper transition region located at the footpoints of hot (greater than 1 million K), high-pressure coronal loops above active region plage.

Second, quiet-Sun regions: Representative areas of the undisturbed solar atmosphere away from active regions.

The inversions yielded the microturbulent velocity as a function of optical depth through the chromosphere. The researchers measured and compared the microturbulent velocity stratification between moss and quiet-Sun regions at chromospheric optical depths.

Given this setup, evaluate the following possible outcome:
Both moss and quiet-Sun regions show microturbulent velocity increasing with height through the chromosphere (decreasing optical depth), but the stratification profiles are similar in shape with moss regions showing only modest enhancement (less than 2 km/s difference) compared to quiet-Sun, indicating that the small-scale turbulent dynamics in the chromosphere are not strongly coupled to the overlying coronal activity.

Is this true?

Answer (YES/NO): NO